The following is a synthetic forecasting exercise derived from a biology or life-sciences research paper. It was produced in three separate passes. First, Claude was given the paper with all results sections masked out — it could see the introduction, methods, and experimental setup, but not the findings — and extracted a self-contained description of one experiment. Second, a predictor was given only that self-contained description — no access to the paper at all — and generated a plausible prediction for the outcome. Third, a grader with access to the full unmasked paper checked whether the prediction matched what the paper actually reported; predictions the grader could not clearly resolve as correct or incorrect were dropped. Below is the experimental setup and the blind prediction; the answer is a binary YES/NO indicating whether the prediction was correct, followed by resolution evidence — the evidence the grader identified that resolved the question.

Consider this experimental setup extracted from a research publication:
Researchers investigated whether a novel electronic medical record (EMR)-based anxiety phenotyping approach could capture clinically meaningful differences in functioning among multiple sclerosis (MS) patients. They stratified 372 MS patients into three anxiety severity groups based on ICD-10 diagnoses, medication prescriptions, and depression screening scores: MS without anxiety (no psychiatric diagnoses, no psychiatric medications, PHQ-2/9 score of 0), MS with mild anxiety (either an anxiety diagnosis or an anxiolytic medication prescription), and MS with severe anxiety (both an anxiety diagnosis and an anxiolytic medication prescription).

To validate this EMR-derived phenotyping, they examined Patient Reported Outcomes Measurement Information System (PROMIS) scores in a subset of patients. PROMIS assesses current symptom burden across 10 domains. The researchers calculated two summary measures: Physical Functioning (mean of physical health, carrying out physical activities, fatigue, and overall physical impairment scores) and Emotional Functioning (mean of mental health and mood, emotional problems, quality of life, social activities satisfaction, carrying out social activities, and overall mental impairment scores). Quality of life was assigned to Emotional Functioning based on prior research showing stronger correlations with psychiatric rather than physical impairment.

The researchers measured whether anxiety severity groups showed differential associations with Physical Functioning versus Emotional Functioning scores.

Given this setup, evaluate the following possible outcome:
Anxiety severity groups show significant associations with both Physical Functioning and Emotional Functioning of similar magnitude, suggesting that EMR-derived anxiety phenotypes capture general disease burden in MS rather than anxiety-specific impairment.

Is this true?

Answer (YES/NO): NO